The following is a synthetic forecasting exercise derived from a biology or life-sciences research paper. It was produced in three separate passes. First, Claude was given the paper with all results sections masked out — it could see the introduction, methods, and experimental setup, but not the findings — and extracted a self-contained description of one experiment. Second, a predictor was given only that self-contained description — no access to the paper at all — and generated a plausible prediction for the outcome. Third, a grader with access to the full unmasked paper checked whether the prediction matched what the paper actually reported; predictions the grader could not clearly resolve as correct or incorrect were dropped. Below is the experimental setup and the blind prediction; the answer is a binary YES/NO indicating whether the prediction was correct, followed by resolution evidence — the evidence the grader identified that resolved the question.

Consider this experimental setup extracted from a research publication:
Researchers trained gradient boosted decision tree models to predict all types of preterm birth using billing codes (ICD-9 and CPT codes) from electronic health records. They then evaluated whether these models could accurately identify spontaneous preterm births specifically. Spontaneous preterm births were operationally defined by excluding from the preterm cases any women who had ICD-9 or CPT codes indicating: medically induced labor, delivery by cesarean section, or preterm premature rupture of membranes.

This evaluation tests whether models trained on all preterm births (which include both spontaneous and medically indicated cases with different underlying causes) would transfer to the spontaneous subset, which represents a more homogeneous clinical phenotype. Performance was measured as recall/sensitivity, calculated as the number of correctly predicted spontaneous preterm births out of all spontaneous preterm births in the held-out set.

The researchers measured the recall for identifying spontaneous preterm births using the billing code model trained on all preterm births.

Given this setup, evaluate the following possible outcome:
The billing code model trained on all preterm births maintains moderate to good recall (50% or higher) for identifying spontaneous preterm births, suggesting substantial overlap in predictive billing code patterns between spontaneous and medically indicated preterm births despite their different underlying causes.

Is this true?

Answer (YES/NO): NO